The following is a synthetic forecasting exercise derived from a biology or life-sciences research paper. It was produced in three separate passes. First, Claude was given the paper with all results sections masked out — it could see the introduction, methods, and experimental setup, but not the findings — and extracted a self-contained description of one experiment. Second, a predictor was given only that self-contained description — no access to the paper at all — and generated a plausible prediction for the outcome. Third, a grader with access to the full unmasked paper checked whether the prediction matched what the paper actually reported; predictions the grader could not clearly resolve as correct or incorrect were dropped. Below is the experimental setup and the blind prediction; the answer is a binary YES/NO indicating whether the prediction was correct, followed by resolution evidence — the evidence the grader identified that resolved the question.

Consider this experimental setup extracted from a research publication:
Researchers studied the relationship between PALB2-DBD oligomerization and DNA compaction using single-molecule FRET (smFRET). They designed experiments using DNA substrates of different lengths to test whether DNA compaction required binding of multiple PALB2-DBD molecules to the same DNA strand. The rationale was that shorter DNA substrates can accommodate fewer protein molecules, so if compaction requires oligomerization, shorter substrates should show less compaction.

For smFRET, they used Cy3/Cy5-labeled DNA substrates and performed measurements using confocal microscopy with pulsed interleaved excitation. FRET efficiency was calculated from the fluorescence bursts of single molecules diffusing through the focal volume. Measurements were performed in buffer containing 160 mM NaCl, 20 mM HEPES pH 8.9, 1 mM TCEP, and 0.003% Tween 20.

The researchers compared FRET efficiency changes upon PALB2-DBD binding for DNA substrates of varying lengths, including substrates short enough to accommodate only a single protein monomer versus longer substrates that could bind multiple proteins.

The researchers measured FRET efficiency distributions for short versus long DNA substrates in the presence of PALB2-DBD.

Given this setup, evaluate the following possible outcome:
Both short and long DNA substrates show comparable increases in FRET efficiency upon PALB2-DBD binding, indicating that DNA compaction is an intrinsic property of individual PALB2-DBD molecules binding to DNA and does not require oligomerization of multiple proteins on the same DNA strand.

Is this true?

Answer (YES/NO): NO